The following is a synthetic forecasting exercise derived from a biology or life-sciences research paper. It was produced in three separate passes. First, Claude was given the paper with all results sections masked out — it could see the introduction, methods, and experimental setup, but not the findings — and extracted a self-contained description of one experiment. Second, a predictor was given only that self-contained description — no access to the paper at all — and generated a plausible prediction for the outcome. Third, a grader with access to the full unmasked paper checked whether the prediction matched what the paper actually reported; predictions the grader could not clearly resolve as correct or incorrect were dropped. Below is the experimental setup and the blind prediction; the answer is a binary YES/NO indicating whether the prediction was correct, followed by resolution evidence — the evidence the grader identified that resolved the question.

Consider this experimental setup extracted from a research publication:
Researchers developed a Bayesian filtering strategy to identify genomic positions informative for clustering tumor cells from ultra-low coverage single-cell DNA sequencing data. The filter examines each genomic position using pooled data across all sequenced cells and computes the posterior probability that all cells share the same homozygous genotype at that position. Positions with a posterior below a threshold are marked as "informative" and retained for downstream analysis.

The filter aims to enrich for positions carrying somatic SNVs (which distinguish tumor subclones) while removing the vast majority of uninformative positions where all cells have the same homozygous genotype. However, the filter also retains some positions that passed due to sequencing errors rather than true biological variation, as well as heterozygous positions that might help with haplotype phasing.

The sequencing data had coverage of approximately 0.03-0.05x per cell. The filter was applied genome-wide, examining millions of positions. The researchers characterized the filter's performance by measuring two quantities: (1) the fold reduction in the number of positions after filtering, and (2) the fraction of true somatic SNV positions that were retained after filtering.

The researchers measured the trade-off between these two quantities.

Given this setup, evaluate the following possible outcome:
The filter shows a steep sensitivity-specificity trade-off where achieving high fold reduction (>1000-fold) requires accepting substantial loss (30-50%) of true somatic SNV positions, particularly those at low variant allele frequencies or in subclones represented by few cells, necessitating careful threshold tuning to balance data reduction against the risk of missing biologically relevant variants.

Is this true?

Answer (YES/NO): YES